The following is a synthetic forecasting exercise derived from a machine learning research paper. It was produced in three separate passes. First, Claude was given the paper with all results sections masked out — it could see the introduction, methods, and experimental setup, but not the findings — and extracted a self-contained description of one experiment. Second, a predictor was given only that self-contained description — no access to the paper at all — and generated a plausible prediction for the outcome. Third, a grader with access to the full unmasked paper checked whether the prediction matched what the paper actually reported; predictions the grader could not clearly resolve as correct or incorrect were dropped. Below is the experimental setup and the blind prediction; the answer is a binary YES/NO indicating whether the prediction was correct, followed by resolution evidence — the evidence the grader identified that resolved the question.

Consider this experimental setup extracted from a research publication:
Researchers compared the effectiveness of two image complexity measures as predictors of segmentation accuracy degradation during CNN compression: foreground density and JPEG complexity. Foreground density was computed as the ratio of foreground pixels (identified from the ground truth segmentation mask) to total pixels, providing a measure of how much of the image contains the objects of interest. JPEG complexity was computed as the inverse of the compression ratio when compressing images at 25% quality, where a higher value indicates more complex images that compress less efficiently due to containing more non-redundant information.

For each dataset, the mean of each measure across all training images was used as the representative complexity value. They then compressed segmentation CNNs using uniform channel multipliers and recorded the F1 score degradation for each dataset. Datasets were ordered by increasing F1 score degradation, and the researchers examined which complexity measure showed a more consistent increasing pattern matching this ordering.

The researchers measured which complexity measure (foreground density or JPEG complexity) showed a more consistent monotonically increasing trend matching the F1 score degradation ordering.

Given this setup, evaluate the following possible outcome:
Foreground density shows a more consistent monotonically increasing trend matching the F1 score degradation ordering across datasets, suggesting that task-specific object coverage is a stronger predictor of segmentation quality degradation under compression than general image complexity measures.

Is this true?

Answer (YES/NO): NO